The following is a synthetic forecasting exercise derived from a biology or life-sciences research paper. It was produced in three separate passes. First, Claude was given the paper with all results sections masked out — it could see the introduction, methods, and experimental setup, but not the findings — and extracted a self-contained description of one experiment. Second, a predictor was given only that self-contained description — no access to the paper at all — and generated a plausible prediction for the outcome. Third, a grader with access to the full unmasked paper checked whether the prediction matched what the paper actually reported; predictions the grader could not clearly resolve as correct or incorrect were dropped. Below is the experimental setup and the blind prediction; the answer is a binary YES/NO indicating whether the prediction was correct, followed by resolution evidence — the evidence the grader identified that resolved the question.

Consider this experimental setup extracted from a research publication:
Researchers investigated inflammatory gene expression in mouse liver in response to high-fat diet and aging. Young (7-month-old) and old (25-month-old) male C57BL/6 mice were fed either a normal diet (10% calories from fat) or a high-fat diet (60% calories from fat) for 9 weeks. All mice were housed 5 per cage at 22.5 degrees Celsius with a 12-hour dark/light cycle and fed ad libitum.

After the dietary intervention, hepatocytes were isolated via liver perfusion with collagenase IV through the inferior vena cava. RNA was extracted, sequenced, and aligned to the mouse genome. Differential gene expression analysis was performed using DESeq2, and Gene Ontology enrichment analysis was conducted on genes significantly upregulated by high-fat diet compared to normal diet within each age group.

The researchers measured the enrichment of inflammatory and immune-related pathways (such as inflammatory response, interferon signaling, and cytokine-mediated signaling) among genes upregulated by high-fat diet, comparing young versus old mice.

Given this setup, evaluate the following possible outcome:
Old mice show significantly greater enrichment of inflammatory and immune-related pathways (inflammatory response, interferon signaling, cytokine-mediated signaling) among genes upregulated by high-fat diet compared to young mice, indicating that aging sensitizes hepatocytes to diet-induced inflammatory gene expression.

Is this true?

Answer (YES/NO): YES